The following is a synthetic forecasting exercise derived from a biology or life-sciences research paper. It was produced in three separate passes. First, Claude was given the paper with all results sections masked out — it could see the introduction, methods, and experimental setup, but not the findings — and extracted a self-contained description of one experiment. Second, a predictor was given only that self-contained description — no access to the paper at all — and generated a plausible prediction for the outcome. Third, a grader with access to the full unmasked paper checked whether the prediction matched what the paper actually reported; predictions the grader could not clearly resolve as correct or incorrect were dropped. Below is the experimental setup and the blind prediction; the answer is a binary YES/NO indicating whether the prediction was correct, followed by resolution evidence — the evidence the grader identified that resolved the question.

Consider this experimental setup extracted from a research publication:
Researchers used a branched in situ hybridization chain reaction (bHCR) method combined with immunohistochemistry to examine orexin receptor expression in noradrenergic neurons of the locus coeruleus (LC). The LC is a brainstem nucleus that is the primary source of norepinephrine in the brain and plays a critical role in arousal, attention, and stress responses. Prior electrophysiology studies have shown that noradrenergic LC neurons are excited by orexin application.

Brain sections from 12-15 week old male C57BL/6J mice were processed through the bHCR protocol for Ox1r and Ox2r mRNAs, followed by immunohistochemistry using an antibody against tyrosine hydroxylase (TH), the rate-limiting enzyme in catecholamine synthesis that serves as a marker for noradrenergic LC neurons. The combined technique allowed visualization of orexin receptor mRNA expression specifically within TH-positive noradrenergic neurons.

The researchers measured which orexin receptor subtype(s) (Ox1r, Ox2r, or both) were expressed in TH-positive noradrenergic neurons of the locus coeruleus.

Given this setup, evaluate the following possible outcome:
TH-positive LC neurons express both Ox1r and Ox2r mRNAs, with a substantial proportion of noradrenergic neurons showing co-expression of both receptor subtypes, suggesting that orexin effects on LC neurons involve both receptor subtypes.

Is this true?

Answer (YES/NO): NO